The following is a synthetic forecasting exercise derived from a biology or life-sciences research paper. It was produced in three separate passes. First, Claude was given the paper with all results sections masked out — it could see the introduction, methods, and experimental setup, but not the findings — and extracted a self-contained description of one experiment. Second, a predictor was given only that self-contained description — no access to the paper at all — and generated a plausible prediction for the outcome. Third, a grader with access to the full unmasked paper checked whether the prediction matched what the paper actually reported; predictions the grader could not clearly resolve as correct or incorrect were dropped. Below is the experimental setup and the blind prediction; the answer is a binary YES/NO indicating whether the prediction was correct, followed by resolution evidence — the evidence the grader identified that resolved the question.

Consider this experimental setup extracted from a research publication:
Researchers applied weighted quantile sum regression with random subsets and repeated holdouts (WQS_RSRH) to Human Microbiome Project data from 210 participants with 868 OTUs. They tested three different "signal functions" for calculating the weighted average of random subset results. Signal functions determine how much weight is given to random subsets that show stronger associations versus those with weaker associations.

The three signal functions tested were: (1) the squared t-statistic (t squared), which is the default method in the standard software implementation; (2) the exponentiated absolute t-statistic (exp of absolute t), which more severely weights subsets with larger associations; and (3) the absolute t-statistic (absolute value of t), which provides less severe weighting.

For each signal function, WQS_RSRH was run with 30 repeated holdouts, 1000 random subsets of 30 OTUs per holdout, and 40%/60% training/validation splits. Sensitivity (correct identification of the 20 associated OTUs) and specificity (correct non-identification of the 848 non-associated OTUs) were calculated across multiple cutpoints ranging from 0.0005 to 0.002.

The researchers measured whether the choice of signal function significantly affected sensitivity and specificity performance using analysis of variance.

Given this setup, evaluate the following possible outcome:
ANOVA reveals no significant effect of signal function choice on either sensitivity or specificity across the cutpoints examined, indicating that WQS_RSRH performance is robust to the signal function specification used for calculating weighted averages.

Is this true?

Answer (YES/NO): NO